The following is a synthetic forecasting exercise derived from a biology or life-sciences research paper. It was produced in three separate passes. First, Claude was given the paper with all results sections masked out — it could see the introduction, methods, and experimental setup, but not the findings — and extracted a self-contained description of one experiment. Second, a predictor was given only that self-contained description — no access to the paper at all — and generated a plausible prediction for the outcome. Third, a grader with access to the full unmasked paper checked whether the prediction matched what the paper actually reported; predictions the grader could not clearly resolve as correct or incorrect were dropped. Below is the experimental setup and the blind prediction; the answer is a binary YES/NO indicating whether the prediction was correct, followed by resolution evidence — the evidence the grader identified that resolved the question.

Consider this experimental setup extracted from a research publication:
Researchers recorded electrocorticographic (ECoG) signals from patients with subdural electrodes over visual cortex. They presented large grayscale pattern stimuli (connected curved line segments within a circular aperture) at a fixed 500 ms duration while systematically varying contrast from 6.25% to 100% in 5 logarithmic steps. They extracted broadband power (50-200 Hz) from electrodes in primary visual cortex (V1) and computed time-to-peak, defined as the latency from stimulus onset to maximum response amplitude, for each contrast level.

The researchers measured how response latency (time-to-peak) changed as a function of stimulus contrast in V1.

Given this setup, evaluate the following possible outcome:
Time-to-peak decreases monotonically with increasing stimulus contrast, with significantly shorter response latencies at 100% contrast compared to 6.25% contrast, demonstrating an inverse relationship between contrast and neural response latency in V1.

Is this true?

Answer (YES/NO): YES